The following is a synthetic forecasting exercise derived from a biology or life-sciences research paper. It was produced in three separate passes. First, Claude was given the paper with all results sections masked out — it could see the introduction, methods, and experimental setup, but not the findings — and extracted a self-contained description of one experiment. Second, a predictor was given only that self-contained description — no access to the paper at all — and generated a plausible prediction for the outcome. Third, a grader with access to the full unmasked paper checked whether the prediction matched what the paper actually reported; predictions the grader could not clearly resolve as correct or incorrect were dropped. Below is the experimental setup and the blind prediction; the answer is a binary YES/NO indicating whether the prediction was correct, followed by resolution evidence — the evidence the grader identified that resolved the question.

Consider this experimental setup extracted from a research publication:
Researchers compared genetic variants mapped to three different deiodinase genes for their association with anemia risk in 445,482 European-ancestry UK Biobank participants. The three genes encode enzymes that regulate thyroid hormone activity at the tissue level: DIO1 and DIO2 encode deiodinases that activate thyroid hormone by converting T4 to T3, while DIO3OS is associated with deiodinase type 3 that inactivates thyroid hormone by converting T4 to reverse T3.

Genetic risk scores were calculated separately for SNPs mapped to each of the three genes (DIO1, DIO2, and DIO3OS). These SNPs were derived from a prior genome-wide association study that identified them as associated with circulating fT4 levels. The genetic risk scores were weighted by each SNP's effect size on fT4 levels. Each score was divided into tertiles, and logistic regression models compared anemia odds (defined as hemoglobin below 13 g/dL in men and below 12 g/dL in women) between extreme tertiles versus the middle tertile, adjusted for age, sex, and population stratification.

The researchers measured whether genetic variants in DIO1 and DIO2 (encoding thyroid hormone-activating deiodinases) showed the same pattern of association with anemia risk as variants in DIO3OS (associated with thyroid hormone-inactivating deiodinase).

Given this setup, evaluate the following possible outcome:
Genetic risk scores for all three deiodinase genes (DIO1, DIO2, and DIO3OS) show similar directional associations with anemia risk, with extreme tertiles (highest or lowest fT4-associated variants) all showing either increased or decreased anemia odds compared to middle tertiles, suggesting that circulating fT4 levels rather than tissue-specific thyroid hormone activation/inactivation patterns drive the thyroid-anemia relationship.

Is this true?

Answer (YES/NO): NO